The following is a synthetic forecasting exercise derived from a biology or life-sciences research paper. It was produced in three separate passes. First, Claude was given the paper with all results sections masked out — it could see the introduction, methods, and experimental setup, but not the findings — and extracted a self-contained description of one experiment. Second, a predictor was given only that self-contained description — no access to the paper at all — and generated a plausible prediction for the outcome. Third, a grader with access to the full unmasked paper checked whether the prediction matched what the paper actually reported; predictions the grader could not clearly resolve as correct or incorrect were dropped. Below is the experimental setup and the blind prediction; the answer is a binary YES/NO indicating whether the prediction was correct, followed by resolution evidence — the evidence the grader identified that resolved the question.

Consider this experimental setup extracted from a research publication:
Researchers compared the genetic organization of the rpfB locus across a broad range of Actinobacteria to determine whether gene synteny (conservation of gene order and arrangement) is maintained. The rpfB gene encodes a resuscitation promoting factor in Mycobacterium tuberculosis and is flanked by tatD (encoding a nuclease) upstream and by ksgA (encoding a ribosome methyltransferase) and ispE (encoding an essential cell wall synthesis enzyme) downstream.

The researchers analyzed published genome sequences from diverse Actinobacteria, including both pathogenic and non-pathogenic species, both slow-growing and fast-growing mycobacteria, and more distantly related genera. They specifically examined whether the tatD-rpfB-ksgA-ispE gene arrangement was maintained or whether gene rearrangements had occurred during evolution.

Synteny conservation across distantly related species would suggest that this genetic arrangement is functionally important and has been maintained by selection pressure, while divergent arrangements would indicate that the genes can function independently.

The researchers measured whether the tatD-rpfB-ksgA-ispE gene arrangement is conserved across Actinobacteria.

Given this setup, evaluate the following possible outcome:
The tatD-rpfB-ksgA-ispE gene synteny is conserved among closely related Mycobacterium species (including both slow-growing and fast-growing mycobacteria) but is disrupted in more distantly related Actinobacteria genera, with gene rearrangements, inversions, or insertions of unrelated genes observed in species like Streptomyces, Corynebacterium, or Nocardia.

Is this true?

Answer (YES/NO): NO